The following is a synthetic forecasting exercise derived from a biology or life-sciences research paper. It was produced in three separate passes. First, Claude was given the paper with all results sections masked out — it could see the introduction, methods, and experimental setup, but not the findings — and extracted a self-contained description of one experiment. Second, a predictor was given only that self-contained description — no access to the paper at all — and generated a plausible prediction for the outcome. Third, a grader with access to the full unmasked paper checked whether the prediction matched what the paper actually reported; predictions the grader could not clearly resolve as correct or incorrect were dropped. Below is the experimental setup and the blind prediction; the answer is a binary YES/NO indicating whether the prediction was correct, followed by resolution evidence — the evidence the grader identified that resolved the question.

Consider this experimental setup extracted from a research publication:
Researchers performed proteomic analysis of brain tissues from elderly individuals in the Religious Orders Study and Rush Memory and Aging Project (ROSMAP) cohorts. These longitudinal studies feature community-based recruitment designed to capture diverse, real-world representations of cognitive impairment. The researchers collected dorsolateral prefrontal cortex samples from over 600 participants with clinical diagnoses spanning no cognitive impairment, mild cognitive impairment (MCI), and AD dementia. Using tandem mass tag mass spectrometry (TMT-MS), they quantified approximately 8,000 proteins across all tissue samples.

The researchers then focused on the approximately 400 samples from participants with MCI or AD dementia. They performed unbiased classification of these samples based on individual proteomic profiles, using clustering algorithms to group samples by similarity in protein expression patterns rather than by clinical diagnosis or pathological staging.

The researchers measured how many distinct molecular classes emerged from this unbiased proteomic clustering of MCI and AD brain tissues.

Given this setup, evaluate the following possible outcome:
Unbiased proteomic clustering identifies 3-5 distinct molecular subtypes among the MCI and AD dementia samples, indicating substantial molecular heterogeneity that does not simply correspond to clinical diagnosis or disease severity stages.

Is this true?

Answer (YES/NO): YES